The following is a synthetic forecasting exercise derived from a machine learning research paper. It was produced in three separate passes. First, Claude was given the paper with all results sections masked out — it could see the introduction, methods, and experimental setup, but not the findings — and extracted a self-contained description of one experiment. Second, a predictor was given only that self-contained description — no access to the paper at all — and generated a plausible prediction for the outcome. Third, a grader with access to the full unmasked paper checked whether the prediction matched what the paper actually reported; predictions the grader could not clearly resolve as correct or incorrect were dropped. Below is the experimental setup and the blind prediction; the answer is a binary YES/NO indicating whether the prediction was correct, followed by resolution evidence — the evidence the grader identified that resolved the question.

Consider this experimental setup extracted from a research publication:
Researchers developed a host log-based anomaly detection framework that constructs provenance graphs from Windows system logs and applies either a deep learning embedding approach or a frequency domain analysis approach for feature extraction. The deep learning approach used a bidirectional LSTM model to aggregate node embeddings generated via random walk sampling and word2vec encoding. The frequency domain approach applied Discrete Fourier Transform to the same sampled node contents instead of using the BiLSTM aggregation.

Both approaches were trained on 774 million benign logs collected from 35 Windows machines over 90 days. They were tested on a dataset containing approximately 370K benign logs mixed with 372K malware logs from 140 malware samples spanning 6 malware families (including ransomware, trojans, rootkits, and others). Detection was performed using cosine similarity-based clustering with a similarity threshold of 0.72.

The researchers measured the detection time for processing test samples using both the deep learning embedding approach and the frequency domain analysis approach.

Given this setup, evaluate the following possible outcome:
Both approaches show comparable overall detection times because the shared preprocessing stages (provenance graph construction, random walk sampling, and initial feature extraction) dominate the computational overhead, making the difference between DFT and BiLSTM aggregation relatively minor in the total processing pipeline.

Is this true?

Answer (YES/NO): NO